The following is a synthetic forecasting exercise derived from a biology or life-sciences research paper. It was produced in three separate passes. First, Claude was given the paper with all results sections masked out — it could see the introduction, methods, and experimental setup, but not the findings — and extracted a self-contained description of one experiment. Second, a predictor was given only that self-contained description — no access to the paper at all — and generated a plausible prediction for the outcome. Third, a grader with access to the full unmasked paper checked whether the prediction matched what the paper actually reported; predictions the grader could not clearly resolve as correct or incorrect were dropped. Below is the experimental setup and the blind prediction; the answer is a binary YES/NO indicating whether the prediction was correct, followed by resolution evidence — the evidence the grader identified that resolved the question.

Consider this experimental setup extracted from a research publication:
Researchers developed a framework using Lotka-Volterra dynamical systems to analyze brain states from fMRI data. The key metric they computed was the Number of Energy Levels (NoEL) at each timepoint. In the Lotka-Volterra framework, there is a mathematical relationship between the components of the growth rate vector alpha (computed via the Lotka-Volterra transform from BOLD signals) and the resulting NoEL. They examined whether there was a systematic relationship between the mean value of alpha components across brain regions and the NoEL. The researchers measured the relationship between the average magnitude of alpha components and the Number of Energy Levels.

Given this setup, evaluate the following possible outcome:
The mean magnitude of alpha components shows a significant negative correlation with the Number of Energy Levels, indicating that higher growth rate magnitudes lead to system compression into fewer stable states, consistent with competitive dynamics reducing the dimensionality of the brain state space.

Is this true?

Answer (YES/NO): NO